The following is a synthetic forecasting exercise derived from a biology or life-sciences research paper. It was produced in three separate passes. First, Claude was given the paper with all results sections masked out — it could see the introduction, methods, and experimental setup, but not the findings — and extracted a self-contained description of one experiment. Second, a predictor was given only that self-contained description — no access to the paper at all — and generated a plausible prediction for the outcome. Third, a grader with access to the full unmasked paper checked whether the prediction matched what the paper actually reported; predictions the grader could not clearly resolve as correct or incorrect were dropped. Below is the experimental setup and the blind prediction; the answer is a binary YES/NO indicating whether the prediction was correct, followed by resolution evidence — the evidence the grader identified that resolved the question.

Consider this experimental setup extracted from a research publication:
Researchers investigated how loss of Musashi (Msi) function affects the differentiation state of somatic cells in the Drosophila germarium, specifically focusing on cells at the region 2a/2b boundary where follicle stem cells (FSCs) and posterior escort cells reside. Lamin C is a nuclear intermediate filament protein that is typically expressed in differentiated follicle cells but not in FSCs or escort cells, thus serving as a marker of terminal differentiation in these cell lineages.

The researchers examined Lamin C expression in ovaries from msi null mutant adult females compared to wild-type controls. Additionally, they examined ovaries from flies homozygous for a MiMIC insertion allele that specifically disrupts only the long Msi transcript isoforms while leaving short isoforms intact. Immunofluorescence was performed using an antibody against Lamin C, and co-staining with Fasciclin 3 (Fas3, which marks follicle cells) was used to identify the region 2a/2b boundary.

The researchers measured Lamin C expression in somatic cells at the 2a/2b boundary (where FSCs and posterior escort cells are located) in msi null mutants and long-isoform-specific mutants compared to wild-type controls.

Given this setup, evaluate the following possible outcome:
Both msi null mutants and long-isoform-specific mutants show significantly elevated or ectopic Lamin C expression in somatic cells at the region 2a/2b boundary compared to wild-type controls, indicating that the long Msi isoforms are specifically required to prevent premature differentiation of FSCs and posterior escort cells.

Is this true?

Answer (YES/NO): NO